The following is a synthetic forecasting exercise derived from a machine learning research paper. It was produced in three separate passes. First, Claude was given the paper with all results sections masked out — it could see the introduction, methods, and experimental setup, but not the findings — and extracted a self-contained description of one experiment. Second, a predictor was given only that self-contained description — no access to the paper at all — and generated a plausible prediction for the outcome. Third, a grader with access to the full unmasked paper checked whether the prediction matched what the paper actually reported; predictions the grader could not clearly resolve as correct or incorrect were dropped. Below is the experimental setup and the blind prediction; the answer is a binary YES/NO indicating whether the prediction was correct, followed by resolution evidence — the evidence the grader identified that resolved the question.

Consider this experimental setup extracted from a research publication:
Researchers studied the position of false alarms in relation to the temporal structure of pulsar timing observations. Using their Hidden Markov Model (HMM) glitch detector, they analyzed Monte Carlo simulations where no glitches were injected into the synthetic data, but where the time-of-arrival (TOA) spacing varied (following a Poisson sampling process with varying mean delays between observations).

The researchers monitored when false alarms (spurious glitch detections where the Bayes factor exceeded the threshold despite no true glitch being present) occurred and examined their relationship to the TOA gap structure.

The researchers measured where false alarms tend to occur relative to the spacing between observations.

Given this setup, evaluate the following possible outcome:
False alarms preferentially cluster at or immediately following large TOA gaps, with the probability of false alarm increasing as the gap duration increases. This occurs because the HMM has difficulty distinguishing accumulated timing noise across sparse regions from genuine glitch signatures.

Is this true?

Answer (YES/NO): YES